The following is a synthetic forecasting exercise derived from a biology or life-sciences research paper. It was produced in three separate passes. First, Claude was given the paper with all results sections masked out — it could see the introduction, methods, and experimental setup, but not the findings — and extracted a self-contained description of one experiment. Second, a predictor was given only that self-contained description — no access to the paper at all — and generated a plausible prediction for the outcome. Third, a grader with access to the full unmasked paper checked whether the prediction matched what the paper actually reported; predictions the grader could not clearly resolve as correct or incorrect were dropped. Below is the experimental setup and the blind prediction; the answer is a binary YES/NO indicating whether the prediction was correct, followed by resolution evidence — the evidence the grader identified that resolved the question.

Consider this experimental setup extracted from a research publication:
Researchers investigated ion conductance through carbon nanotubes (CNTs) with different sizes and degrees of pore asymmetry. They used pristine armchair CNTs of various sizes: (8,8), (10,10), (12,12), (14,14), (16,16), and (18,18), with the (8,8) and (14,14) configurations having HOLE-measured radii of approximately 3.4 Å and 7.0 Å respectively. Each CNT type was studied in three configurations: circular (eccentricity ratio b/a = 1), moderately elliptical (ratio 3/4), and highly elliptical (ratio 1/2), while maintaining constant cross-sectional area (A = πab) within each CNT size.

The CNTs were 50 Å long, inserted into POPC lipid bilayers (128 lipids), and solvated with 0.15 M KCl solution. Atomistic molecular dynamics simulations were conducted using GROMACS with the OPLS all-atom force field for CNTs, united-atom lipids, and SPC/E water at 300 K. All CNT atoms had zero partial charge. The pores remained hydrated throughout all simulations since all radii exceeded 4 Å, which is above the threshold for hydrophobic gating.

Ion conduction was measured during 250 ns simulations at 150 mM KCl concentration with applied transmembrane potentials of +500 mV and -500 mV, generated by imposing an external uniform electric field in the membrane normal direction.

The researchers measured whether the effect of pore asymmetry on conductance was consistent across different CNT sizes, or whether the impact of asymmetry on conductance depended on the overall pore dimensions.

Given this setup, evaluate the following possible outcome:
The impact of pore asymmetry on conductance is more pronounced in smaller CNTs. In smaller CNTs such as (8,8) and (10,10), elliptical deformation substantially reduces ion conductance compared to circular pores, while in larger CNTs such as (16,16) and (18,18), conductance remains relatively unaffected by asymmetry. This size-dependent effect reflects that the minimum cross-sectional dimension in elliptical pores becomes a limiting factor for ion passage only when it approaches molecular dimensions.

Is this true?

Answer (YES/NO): YES